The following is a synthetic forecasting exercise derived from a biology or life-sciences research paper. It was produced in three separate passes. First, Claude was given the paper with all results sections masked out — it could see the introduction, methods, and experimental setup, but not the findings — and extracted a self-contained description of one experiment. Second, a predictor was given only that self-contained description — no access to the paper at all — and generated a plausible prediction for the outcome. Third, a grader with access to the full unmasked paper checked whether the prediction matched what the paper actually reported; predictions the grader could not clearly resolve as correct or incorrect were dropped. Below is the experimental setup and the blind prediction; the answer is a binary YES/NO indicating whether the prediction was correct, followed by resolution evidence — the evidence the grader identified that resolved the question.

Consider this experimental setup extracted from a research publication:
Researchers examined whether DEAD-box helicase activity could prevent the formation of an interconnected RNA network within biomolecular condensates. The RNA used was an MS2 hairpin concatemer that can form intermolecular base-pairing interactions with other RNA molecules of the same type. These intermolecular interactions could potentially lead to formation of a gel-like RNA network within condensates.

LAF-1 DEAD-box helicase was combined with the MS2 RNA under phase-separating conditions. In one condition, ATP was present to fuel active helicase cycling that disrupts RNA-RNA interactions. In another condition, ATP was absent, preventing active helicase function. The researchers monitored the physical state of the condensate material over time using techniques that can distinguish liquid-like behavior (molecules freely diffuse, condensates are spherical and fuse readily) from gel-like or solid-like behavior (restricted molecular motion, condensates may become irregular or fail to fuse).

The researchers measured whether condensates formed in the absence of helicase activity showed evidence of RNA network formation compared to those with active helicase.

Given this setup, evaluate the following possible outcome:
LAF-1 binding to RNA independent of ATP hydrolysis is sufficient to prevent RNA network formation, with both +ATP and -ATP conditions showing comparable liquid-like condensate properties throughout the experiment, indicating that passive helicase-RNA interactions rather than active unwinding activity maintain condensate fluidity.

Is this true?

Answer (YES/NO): NO